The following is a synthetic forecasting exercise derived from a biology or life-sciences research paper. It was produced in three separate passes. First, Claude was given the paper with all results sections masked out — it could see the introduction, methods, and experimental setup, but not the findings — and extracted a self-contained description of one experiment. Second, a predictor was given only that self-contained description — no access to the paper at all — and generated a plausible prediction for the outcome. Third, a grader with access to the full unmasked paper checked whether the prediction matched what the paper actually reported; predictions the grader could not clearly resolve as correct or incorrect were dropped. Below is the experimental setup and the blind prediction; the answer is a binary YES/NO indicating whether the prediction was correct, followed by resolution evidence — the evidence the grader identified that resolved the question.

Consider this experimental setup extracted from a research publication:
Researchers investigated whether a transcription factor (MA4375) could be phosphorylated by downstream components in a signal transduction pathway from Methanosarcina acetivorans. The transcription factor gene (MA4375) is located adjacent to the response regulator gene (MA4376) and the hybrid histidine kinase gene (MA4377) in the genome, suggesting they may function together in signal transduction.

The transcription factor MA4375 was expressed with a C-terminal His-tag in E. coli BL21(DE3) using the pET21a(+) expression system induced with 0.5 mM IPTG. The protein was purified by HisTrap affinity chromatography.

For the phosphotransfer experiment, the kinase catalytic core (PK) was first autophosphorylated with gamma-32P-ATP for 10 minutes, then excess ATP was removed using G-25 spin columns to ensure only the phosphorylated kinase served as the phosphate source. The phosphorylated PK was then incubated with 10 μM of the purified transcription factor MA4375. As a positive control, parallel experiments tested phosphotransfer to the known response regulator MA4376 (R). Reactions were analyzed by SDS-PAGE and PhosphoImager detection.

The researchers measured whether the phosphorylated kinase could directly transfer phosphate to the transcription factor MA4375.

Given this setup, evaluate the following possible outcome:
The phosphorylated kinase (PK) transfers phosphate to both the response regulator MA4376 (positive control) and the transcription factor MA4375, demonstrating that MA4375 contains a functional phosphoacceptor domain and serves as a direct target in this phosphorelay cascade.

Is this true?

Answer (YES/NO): NO